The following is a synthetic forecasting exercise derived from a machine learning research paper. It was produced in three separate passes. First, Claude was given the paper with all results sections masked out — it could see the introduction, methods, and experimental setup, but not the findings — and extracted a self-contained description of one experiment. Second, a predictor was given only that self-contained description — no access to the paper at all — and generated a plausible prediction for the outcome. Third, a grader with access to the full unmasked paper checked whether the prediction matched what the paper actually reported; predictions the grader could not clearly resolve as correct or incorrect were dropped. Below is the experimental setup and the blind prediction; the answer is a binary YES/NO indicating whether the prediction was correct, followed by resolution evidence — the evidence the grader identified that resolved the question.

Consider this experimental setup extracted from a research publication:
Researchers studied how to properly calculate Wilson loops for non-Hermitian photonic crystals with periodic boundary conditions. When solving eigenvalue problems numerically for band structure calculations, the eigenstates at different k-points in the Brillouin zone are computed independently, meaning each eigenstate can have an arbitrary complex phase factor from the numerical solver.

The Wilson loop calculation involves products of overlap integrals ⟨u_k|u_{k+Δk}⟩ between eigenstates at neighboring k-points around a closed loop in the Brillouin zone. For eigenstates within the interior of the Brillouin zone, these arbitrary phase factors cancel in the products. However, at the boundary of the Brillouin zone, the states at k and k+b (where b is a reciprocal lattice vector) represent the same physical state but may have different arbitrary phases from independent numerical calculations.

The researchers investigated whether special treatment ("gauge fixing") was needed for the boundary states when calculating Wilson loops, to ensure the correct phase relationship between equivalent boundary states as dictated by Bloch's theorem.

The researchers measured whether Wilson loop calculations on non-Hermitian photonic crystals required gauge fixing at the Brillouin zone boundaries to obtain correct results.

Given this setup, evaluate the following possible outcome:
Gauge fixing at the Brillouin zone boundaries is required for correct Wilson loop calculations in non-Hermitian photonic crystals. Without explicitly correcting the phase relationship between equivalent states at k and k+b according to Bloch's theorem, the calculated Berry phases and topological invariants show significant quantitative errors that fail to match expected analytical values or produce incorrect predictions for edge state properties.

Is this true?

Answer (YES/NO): YES